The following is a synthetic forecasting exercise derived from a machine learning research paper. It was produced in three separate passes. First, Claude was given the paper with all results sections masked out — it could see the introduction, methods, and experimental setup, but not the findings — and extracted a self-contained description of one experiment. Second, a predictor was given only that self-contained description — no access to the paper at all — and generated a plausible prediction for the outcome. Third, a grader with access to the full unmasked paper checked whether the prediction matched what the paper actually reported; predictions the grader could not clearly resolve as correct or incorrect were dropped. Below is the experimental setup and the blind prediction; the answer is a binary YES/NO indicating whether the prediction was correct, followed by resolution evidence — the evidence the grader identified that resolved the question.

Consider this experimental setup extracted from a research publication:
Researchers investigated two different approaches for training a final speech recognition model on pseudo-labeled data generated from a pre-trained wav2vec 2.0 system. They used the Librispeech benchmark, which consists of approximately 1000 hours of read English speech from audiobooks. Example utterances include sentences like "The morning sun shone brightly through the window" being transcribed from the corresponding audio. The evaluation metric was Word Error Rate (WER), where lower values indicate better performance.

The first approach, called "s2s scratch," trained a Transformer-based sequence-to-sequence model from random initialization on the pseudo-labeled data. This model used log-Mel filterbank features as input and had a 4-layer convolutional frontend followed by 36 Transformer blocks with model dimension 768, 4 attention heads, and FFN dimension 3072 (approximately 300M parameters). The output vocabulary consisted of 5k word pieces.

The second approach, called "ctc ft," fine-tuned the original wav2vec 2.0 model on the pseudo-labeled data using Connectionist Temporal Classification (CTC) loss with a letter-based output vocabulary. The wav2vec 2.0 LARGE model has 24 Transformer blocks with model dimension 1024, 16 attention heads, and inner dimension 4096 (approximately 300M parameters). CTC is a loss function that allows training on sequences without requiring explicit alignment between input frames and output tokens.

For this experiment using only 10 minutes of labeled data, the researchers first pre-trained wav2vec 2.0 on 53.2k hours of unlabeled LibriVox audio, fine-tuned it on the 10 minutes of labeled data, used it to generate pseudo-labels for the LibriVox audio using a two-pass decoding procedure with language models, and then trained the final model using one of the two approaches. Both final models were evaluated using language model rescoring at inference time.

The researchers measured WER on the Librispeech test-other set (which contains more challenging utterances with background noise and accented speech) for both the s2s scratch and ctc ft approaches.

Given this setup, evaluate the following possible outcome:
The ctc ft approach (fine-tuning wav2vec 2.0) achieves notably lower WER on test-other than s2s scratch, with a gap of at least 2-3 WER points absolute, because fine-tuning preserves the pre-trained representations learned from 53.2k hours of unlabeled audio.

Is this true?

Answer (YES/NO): NO